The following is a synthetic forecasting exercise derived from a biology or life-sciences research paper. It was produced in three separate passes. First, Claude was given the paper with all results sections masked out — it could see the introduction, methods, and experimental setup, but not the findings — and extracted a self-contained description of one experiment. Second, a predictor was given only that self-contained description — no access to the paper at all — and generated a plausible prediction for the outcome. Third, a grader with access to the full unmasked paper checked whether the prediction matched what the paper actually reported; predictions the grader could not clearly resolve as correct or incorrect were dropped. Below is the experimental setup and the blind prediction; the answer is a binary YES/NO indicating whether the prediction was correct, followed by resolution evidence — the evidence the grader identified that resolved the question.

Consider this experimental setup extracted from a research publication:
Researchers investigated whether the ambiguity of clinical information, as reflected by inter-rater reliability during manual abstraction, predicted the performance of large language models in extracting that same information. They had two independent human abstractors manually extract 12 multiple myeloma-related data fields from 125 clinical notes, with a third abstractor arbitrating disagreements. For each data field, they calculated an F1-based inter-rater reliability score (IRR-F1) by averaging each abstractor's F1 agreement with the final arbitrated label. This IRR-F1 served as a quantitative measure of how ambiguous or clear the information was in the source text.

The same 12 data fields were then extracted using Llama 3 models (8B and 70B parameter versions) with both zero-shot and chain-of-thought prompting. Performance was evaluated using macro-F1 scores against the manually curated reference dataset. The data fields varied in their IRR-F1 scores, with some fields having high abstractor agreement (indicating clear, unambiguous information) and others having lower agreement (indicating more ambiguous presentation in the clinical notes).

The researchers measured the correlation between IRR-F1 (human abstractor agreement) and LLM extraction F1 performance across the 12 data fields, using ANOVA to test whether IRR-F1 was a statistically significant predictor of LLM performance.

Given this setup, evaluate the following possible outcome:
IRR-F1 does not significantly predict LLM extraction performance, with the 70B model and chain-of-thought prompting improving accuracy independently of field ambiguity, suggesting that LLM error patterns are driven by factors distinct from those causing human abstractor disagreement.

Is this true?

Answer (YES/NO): NO